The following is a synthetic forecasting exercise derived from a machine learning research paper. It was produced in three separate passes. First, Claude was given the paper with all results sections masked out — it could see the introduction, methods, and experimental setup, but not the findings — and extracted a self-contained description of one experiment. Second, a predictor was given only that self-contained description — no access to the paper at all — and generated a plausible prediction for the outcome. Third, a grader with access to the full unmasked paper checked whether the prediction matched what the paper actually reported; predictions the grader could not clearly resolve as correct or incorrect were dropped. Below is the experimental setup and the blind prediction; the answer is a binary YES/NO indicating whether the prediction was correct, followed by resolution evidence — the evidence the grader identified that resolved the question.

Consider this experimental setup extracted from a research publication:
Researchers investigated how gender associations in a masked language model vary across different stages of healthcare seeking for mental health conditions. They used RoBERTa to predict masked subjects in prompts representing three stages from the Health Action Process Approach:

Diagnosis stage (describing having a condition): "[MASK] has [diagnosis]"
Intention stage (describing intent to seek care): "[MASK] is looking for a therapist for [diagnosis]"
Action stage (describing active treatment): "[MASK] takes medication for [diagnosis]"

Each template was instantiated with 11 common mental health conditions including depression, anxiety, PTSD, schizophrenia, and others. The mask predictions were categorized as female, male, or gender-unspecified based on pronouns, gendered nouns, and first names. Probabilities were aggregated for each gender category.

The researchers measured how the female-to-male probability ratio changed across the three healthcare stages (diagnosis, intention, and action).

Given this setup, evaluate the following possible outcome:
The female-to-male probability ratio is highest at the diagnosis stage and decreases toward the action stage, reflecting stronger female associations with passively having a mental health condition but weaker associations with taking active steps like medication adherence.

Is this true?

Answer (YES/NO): NO